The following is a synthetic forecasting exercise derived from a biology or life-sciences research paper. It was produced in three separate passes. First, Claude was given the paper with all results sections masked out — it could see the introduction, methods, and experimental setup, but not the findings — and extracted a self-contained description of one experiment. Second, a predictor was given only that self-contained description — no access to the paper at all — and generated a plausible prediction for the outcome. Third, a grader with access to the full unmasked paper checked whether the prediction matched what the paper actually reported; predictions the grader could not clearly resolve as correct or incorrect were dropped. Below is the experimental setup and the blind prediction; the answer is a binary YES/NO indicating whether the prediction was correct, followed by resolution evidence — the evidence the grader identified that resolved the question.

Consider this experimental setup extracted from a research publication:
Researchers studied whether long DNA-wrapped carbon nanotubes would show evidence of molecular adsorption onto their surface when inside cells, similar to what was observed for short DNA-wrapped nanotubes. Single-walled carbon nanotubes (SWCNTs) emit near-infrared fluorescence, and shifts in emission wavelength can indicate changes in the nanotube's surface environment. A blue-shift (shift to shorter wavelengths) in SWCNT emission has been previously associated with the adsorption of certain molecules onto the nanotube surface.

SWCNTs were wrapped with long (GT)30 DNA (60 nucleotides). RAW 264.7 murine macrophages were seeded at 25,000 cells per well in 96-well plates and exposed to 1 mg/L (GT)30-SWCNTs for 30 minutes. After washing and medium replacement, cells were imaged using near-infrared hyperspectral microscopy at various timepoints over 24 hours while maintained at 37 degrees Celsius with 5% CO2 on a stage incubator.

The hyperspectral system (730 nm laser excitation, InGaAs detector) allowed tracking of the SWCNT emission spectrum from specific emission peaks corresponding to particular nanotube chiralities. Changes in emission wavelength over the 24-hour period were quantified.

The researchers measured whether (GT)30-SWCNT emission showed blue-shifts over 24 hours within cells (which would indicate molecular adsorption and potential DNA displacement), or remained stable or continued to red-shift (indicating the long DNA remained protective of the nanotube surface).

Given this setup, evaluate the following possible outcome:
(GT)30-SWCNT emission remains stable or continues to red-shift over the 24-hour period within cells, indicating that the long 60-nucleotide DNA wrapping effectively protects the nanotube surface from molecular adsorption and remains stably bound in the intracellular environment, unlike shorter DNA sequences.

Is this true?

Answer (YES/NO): YES